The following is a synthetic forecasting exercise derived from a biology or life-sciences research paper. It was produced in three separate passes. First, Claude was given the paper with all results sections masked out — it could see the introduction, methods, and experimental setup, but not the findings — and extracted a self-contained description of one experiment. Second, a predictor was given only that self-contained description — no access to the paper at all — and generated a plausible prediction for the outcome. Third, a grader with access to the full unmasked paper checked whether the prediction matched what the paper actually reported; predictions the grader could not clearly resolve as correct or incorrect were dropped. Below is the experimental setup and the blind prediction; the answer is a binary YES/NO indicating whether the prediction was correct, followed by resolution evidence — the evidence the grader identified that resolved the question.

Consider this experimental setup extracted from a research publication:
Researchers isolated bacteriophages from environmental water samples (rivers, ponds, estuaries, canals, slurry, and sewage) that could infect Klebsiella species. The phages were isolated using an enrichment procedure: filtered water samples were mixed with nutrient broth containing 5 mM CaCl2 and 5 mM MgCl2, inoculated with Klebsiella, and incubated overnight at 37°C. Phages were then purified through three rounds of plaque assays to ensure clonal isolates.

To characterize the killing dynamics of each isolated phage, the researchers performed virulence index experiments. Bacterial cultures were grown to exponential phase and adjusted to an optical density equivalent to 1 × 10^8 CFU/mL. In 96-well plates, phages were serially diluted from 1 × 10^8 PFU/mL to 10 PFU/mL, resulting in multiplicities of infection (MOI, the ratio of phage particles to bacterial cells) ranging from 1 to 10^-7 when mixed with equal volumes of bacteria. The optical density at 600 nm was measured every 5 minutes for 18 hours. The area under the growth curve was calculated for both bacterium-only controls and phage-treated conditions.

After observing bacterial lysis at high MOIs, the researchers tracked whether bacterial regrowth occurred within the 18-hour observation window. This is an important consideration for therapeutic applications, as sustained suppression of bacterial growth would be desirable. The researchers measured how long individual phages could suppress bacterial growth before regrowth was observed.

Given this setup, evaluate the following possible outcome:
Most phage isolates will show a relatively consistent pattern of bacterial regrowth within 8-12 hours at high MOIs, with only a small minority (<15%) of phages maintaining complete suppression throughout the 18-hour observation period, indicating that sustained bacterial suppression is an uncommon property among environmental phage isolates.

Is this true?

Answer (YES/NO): NO